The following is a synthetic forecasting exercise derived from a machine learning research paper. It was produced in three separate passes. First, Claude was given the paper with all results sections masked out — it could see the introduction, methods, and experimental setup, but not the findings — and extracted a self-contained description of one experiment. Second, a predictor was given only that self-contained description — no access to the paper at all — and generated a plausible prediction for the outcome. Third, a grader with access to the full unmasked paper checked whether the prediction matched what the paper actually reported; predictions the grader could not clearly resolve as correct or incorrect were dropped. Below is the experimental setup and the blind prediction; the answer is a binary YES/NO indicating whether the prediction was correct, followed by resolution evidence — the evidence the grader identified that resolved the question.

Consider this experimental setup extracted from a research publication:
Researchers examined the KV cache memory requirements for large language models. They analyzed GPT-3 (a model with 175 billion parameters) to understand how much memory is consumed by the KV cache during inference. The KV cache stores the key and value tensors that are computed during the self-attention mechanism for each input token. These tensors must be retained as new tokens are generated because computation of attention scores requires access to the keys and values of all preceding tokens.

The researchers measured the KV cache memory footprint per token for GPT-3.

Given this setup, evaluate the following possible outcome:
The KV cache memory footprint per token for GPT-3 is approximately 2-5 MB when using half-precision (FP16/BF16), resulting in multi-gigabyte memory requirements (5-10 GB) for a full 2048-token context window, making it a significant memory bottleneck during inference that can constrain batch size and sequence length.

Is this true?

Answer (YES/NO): YES